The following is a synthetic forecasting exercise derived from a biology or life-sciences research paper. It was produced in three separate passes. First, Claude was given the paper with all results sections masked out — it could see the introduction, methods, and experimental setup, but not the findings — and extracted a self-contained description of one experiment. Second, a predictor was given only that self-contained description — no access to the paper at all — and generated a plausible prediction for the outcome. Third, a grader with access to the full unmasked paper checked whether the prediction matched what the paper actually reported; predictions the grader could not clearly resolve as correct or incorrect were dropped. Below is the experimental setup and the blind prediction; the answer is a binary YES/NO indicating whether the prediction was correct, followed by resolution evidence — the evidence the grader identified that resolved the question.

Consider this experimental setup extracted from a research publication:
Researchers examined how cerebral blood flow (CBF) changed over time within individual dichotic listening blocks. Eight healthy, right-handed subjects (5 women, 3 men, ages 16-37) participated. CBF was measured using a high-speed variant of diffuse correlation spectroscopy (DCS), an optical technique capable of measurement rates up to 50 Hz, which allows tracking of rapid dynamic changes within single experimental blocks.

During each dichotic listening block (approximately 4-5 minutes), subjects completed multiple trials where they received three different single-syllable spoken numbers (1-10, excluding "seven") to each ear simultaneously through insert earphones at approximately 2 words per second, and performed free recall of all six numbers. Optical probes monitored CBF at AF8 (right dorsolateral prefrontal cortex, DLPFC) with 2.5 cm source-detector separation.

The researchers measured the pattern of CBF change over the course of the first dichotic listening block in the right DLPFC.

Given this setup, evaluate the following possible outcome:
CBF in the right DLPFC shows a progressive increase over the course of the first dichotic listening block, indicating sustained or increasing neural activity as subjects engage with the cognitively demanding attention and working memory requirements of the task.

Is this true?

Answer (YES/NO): NO